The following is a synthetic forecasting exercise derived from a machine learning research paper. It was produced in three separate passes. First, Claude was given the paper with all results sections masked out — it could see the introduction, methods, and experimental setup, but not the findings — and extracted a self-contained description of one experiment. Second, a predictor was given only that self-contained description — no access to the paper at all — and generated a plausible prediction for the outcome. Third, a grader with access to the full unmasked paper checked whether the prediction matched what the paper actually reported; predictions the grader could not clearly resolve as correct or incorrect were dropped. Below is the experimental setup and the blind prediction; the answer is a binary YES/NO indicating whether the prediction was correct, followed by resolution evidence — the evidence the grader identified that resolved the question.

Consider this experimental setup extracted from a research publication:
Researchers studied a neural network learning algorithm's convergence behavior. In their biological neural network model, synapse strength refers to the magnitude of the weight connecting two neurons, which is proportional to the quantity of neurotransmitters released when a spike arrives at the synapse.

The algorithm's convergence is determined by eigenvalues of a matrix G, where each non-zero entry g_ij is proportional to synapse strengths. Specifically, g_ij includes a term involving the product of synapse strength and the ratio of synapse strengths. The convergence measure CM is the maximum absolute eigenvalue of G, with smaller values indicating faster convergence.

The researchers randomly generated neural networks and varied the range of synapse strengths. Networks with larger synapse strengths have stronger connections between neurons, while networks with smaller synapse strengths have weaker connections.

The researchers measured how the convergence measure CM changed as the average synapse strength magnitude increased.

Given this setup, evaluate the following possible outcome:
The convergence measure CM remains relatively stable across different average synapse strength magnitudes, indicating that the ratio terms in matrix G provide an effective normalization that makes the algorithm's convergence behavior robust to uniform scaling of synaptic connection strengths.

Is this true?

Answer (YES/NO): NO